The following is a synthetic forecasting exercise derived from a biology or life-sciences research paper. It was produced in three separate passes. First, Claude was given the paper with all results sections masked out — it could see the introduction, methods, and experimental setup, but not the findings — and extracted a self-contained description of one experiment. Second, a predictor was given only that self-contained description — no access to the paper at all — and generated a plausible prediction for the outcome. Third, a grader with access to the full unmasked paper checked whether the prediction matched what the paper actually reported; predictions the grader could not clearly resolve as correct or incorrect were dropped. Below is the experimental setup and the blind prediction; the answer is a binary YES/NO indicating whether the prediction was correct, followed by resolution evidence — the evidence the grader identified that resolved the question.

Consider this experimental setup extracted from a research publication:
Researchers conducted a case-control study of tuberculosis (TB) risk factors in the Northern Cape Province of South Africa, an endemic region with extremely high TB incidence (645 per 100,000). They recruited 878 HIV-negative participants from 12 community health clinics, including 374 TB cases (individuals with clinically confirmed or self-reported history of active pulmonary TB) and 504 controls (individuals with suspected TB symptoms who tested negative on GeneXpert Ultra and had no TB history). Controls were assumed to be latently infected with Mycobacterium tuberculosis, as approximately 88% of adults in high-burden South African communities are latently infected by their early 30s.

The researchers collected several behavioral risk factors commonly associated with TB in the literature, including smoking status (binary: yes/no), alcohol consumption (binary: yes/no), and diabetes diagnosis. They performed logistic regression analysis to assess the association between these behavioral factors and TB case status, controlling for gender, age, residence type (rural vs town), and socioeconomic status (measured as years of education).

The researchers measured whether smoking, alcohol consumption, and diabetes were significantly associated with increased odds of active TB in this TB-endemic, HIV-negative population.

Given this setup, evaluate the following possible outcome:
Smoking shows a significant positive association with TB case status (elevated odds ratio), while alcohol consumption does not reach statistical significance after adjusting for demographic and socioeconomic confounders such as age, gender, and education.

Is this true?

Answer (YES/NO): NO